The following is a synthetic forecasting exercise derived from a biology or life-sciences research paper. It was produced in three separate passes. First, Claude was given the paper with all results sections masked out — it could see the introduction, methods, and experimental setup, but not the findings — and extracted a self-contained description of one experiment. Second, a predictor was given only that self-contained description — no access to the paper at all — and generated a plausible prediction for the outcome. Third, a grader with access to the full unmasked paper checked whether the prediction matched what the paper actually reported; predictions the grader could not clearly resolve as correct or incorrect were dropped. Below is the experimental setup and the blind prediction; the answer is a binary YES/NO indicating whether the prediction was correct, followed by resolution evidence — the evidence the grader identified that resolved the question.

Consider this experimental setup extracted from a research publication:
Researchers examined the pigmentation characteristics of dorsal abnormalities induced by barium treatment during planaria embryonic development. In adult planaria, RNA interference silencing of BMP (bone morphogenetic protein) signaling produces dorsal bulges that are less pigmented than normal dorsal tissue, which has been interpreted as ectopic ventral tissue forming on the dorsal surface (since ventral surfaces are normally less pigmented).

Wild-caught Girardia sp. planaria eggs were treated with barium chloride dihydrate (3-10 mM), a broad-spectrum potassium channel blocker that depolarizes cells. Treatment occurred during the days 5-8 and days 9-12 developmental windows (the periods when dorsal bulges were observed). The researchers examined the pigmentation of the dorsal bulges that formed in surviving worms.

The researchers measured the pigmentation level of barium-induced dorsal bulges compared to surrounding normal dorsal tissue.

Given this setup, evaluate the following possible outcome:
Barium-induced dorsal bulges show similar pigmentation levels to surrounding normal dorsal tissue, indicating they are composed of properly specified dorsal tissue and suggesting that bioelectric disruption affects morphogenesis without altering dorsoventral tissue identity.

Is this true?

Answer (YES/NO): NO